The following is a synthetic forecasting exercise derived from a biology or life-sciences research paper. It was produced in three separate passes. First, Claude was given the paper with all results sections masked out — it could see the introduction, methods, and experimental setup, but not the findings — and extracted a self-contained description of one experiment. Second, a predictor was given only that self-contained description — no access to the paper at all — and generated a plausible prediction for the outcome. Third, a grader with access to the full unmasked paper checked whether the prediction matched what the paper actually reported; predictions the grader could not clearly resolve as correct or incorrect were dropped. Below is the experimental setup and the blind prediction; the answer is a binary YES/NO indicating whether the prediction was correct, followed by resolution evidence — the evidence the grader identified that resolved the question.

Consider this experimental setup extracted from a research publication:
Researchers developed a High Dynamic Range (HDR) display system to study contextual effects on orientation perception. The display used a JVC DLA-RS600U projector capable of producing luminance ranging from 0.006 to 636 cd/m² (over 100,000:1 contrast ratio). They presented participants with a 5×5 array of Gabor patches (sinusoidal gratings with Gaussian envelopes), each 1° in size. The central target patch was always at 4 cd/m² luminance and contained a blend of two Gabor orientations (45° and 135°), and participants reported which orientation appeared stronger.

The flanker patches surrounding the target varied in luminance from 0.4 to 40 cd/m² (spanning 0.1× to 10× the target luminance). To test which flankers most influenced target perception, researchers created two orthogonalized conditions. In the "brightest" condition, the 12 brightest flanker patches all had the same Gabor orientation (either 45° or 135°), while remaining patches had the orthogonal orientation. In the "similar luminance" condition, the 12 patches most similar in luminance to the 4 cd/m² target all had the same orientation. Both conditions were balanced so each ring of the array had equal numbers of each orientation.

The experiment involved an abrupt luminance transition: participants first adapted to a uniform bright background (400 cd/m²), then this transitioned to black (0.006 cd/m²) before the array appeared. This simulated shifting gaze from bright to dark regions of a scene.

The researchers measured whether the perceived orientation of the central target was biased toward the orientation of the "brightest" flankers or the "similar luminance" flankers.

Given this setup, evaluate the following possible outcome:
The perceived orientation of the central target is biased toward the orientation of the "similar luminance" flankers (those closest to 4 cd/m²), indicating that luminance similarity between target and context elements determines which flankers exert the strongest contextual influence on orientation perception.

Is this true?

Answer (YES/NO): YES